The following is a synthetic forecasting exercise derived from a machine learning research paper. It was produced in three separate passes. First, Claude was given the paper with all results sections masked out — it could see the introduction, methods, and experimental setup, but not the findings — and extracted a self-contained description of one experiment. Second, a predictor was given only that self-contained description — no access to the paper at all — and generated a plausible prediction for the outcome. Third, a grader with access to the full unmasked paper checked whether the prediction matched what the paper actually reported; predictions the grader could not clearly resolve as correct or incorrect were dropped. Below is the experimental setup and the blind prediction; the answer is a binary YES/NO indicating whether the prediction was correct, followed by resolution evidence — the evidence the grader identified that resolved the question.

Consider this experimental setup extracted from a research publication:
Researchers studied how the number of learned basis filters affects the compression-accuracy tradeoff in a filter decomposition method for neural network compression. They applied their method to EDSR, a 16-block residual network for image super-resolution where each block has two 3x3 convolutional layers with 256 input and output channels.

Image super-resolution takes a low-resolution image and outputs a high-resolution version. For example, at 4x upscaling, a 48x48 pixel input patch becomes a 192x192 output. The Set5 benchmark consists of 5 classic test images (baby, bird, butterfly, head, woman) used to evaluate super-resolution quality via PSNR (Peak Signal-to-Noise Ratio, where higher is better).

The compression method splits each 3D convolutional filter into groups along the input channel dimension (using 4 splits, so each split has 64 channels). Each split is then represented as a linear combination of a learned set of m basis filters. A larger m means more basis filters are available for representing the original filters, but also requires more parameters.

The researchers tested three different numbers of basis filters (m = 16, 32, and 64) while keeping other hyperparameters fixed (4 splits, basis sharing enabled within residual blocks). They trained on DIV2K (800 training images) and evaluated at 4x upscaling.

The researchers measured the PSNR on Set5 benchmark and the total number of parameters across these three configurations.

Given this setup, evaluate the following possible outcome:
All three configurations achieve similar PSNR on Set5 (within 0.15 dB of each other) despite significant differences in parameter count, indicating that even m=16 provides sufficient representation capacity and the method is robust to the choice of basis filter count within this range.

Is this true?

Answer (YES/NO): YES